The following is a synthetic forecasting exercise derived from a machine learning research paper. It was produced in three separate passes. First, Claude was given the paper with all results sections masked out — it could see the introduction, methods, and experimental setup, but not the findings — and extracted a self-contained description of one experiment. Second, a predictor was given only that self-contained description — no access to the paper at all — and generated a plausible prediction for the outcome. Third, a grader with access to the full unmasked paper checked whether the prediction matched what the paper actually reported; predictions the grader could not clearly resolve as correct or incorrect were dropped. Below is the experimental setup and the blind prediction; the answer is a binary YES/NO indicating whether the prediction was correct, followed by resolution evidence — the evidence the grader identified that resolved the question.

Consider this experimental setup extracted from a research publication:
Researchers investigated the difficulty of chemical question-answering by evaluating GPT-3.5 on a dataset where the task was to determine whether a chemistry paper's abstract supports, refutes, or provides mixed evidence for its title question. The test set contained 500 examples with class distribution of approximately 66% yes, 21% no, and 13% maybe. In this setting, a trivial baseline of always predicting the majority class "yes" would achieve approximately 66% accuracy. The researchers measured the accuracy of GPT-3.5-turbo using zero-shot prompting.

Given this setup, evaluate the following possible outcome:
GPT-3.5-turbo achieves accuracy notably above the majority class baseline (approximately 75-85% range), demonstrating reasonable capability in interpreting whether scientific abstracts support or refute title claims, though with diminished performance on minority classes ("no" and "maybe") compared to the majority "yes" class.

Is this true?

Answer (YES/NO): NO